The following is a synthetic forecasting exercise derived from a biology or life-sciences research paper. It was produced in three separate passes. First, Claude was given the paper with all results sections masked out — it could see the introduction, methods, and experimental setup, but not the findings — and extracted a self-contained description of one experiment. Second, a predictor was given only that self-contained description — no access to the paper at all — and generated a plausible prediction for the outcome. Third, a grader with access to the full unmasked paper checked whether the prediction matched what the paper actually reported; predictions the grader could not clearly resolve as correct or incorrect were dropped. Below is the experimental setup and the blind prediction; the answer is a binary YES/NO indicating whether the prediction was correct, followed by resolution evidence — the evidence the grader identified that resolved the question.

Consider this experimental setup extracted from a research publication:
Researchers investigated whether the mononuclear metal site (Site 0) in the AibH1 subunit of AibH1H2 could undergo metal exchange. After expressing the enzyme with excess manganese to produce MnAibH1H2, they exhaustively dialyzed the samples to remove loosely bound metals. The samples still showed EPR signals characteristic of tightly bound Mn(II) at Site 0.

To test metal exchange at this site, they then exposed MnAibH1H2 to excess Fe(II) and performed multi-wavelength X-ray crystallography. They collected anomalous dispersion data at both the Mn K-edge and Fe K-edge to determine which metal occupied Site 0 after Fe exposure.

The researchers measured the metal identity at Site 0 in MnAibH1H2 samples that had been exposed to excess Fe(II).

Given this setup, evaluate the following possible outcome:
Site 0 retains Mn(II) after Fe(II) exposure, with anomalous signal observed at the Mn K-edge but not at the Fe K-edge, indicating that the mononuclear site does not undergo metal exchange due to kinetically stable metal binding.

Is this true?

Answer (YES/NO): YES